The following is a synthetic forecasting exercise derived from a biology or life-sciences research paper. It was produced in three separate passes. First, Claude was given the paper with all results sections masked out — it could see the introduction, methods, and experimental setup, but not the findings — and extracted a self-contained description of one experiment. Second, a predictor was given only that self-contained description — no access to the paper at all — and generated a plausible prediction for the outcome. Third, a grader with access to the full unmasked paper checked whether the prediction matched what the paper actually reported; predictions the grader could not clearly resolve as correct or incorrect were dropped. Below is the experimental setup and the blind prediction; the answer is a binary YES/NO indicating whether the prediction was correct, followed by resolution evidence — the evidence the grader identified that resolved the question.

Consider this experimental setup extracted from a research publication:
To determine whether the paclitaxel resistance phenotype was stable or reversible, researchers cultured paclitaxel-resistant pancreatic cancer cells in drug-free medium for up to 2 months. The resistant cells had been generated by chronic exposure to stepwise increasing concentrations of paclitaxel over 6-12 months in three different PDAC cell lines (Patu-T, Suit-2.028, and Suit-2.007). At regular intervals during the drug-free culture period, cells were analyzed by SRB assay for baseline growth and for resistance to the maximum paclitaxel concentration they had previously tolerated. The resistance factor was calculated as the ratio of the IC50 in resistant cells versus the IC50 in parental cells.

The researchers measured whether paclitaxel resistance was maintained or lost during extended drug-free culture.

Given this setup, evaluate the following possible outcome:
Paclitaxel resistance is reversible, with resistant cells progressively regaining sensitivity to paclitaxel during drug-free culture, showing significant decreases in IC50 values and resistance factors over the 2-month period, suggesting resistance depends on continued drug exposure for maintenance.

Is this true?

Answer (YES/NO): NO